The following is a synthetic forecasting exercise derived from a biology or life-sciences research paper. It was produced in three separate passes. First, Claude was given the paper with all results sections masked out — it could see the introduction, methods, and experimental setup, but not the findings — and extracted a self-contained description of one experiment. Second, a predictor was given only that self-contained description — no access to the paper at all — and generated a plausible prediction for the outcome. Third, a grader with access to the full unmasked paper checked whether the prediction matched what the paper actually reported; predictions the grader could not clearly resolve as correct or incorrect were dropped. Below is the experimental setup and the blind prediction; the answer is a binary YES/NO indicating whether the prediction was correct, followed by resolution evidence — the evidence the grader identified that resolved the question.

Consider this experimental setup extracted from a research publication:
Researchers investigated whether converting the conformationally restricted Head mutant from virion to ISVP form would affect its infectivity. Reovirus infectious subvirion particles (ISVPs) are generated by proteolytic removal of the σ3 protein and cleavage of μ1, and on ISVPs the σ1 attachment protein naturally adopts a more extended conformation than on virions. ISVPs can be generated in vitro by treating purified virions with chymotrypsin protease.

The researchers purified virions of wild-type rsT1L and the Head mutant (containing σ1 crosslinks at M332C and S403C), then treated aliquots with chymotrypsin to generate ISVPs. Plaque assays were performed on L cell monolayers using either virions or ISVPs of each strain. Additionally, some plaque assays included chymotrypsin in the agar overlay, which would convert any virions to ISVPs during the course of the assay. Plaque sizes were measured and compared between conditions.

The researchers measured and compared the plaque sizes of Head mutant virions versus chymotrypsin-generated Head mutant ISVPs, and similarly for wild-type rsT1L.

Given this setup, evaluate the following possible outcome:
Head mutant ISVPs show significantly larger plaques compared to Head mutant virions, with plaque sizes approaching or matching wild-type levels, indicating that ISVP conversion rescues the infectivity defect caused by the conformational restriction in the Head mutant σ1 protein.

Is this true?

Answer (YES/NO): NO